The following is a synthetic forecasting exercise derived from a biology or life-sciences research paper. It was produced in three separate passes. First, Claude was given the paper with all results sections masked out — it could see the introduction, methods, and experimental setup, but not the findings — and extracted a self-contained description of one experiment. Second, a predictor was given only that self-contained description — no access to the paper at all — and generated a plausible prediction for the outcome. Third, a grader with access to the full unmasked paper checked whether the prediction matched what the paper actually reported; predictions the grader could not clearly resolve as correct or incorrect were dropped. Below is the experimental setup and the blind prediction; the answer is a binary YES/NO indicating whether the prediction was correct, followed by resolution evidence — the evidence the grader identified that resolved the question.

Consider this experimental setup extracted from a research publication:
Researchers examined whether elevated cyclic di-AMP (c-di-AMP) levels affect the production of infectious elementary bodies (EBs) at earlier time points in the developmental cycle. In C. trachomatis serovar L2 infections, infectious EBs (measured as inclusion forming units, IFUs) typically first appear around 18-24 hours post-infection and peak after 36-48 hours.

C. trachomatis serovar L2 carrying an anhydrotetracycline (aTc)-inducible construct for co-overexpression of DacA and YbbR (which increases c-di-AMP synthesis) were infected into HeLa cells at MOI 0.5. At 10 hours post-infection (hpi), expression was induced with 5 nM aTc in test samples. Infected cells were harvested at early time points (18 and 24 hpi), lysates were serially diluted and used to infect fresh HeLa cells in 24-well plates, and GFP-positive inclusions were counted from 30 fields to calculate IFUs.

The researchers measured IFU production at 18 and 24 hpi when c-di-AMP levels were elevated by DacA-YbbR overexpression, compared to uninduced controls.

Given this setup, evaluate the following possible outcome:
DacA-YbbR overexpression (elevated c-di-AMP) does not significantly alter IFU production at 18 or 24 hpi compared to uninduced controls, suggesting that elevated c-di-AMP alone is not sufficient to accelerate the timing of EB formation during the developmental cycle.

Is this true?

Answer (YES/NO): NO